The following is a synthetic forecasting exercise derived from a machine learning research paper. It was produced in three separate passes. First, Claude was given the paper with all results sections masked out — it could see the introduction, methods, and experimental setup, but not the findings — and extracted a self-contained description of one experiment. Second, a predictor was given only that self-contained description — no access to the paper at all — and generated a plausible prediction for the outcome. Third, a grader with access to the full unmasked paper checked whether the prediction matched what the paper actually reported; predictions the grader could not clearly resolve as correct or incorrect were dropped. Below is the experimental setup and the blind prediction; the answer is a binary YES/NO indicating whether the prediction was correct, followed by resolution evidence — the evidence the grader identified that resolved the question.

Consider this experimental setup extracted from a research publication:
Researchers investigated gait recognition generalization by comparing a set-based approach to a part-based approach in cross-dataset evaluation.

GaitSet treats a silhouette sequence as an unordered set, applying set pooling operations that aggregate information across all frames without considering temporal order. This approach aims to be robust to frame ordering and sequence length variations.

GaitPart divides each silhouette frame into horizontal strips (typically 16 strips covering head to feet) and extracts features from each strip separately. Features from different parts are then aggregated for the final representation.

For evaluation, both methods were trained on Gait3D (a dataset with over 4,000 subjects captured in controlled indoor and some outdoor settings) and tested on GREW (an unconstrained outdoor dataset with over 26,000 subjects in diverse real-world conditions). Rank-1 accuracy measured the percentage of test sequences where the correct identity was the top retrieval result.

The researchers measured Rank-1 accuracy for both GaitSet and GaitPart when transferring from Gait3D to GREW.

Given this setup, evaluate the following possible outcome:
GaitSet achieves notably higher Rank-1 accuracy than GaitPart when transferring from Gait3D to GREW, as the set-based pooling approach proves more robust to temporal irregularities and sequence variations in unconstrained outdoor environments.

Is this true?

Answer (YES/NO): YES